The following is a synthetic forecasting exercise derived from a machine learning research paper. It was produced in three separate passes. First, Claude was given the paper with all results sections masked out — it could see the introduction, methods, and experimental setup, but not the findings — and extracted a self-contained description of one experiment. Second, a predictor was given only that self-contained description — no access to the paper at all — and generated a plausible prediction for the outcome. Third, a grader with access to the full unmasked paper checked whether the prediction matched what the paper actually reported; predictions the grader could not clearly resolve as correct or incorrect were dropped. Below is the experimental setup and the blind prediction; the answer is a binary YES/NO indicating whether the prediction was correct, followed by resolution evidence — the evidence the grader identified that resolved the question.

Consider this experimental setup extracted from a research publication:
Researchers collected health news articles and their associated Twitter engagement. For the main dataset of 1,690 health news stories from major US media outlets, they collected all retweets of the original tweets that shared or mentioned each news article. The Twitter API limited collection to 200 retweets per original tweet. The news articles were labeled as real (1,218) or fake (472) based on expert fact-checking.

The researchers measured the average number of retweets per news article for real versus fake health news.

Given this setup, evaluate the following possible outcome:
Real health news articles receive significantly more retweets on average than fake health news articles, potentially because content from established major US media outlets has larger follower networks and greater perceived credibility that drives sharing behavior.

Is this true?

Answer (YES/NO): YES